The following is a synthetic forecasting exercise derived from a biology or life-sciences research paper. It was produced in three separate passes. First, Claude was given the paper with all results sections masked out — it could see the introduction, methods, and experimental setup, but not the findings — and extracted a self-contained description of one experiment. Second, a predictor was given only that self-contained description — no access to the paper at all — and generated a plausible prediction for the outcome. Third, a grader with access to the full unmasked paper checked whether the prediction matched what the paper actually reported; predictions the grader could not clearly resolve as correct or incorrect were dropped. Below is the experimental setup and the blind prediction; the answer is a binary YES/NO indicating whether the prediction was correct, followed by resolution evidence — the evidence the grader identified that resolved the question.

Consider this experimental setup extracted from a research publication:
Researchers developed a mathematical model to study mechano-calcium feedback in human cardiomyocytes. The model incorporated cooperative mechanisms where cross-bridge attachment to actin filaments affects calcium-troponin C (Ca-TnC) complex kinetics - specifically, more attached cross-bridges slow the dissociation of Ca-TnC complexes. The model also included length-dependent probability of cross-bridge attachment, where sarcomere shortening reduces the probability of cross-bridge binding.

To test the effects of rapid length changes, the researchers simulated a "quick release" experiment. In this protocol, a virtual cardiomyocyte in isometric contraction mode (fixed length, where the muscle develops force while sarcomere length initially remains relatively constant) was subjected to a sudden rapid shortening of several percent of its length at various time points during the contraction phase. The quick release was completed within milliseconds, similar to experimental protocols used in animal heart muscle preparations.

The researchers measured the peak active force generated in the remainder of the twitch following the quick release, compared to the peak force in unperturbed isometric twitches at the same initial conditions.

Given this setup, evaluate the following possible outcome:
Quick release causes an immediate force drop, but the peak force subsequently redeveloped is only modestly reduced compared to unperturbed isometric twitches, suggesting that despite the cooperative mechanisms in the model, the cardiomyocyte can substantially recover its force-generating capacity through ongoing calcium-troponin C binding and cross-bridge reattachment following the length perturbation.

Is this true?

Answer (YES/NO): NO